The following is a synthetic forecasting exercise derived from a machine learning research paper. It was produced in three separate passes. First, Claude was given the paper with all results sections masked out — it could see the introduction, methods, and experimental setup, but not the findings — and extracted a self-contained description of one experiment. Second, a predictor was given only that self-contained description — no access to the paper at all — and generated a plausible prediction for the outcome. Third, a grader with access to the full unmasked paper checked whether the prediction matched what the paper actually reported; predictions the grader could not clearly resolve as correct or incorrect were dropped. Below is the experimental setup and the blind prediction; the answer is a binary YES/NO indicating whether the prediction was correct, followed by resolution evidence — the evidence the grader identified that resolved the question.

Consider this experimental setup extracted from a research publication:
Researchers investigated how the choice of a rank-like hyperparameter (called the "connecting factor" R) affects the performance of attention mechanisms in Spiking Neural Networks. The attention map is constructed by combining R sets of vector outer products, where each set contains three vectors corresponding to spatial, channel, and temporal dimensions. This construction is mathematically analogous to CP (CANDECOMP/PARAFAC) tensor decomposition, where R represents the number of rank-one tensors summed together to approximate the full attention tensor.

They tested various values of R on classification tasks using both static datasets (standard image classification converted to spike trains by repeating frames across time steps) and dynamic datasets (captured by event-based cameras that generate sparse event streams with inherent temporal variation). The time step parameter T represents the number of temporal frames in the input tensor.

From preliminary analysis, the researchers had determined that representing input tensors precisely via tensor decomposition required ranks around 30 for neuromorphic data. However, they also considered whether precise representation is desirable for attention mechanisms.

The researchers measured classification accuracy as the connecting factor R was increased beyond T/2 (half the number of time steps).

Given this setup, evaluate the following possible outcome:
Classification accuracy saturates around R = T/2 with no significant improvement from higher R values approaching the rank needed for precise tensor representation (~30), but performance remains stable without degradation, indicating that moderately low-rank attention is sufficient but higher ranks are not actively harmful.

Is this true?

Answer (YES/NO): NO